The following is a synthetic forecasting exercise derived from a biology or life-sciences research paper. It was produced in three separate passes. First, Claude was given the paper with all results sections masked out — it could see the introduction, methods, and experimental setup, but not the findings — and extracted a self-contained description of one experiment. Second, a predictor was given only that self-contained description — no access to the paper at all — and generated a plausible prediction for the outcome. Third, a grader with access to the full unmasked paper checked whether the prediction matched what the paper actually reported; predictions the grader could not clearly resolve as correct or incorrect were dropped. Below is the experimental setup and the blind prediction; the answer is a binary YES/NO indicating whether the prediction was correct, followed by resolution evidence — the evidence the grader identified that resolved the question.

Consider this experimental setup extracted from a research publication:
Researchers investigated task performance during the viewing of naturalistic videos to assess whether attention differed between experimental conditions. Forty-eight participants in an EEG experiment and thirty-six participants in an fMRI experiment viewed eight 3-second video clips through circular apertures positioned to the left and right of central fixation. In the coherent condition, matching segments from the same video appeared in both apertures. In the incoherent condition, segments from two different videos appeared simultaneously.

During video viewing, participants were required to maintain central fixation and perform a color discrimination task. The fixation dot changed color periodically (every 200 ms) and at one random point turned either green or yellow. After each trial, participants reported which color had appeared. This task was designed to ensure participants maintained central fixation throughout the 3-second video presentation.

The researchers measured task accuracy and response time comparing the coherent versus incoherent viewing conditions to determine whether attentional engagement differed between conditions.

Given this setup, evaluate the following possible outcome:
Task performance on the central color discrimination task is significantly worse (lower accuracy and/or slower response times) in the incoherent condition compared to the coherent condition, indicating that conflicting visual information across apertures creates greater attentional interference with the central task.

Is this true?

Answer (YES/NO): NO